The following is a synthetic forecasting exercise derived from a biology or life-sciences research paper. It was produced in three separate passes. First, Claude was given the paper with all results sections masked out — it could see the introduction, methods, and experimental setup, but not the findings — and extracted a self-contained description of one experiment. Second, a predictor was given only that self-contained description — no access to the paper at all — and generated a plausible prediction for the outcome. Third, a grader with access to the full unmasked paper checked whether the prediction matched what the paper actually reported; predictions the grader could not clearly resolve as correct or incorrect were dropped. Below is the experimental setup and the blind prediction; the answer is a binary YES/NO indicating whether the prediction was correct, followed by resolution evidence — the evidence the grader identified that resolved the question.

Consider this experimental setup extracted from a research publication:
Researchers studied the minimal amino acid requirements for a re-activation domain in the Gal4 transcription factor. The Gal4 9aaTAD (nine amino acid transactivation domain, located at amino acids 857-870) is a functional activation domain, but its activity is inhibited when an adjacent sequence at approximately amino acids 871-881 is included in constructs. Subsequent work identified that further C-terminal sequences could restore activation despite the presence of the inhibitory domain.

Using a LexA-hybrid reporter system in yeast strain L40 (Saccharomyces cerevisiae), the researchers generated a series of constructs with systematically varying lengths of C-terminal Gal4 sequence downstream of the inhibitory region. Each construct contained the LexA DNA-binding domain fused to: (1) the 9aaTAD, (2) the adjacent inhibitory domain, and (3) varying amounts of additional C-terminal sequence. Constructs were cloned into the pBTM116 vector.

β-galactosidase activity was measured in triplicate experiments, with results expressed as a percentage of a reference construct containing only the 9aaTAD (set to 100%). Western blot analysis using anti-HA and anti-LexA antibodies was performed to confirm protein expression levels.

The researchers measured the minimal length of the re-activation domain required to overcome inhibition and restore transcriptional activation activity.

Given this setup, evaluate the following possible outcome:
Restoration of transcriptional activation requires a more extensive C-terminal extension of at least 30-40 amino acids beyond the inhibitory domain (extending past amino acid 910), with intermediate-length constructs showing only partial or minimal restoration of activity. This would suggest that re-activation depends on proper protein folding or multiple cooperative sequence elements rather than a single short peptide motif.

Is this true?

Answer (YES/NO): NO